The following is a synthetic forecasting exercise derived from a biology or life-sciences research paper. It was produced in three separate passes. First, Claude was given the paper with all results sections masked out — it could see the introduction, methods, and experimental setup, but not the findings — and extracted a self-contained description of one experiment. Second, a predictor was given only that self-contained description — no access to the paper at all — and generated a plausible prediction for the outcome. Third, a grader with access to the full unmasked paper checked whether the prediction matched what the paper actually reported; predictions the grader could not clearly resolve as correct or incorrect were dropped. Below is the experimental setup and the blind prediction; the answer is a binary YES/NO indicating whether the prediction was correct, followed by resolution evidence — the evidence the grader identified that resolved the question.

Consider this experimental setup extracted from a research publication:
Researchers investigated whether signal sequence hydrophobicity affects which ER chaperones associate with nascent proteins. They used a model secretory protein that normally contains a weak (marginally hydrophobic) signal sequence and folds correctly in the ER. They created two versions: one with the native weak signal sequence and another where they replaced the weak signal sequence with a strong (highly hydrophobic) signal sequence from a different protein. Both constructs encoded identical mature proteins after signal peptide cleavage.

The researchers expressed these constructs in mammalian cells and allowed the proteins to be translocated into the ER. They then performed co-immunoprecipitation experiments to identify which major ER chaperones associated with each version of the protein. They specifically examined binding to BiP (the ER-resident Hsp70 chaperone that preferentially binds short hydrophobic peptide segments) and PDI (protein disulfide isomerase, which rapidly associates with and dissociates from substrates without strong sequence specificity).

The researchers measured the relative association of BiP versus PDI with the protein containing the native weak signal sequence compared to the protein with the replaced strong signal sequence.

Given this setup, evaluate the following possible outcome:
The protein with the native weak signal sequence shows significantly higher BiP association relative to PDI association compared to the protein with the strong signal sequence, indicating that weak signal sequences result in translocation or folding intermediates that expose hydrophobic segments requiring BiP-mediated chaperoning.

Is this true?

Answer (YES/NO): YES